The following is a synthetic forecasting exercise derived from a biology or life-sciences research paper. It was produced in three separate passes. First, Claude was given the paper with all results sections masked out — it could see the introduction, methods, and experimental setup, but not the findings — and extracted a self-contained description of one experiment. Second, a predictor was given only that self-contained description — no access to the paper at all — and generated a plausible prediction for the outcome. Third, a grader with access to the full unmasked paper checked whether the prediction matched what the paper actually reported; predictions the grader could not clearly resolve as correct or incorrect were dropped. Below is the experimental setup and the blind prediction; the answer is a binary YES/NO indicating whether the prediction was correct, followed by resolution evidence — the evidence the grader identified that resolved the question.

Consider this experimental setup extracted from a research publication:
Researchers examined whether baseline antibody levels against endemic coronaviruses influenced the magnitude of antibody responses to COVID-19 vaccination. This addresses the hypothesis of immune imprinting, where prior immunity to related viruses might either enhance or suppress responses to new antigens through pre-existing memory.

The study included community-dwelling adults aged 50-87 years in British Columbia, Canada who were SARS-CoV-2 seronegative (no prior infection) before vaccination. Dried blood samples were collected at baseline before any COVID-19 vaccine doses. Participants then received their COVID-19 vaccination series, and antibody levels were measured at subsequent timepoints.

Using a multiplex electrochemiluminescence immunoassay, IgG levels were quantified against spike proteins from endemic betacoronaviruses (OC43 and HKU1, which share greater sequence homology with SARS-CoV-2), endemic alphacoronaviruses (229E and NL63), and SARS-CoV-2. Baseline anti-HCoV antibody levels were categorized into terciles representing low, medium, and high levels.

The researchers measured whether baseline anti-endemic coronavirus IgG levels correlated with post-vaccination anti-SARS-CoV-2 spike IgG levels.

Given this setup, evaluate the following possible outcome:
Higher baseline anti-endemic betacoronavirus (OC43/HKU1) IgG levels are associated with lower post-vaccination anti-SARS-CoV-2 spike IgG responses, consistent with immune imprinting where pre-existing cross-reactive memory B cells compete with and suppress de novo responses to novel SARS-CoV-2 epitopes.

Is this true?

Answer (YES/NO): NO